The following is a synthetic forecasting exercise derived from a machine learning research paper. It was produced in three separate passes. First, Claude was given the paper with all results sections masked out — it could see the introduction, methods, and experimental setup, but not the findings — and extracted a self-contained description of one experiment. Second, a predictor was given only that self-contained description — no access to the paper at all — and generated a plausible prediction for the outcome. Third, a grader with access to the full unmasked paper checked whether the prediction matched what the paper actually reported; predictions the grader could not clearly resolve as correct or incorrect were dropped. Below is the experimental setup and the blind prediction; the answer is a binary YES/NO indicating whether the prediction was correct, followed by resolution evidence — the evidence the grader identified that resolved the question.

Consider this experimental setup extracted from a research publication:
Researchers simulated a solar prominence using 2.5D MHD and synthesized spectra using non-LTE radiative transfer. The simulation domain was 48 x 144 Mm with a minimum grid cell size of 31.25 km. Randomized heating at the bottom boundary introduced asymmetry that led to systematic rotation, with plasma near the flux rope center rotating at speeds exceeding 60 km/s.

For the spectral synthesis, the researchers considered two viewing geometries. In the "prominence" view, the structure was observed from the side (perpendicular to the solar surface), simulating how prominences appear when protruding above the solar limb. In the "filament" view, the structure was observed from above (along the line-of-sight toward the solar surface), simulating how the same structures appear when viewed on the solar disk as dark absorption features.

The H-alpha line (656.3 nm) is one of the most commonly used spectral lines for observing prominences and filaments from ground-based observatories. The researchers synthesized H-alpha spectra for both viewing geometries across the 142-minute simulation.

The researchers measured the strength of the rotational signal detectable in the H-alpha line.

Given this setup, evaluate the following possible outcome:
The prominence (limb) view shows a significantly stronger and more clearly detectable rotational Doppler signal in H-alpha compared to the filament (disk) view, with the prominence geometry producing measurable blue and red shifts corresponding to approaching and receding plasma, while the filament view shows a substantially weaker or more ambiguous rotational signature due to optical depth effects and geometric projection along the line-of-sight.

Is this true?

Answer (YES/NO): NO